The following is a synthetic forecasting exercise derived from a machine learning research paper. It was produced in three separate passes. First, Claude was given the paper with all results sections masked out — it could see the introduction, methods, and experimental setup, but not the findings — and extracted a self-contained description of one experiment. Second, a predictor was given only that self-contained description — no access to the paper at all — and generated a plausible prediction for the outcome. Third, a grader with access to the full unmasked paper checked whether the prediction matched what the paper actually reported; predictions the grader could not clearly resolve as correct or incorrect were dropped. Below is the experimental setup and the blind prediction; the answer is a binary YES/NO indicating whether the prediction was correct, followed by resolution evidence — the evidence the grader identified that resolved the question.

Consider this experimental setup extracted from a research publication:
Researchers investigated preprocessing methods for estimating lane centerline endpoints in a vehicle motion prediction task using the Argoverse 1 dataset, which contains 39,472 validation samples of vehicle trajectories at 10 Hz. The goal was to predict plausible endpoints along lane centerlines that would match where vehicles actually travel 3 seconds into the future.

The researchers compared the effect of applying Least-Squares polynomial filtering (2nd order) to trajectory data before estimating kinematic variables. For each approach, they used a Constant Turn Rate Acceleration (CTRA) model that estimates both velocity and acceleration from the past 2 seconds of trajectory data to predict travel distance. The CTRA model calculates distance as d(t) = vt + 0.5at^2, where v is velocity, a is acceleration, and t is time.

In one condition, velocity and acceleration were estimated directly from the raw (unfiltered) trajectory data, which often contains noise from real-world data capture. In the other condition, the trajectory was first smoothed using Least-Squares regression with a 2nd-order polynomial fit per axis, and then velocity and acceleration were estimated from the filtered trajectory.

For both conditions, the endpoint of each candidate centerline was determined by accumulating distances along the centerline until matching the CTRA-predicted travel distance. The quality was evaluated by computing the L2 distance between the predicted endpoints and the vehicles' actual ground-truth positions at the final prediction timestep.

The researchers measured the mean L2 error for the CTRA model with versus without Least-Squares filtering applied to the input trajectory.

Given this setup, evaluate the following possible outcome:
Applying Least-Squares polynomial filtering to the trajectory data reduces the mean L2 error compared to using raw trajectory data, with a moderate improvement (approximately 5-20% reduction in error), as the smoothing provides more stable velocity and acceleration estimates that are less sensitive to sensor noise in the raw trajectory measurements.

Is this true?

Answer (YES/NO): NO